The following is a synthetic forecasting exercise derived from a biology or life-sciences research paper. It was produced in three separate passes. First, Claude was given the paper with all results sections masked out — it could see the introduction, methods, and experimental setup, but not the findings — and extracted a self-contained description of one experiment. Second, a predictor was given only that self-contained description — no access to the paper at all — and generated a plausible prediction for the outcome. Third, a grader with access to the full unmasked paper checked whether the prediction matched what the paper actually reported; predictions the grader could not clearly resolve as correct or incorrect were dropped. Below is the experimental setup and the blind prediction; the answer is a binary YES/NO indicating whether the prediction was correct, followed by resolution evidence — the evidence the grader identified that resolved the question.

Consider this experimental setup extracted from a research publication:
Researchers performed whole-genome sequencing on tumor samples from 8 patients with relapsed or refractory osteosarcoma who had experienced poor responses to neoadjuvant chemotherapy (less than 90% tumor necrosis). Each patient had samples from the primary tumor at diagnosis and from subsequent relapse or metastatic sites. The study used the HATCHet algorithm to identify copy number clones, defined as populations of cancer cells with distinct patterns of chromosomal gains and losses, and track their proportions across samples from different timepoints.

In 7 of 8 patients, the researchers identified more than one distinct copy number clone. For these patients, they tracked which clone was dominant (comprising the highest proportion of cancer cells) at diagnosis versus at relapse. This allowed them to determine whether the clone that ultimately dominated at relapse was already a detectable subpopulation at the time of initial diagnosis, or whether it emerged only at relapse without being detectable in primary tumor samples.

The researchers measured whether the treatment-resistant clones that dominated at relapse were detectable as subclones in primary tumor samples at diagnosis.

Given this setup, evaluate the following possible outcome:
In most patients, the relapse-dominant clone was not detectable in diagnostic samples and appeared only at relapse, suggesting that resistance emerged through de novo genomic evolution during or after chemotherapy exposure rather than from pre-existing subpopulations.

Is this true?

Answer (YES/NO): NO